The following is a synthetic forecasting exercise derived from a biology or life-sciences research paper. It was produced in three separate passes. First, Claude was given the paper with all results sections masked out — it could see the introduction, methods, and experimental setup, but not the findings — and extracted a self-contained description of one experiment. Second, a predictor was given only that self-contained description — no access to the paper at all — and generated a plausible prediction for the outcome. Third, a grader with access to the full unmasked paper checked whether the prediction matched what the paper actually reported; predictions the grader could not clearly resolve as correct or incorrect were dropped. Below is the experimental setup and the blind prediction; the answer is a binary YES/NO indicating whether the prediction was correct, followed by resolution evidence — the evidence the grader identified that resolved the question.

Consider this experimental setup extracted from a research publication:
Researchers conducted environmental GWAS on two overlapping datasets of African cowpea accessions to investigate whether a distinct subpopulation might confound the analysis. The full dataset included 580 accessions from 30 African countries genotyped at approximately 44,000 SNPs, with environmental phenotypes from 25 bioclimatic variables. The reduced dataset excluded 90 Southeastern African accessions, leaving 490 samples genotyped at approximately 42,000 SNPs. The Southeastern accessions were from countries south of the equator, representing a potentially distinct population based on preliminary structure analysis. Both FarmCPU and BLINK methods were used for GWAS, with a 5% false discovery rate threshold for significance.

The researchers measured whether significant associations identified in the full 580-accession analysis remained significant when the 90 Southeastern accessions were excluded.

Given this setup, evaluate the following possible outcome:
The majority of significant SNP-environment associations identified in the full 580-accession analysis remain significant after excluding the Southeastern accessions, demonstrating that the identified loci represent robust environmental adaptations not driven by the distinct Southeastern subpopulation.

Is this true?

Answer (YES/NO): NO